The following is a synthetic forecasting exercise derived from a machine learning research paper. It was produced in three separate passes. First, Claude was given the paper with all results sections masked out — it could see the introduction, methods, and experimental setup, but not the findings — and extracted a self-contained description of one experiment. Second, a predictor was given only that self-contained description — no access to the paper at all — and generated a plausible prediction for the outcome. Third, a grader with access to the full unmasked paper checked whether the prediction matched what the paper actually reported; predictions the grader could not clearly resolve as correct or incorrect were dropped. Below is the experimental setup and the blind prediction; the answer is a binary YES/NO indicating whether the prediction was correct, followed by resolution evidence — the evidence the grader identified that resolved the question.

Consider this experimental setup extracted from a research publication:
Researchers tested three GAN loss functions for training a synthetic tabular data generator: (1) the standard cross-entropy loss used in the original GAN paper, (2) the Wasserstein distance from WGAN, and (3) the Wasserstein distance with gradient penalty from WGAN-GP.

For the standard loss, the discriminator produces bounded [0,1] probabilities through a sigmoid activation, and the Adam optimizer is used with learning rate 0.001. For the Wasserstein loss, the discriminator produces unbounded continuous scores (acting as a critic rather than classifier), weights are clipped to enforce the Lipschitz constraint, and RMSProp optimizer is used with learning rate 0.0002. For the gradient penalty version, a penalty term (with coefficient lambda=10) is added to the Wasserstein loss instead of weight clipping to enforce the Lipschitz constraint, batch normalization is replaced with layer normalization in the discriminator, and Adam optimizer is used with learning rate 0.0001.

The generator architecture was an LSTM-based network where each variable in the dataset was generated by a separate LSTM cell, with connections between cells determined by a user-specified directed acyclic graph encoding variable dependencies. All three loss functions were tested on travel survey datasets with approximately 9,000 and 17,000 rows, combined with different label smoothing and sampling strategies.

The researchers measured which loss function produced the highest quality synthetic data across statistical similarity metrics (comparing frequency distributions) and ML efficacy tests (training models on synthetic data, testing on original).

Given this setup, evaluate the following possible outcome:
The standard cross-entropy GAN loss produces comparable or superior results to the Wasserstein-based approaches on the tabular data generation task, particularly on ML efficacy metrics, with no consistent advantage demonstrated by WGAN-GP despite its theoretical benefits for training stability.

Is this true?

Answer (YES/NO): NO